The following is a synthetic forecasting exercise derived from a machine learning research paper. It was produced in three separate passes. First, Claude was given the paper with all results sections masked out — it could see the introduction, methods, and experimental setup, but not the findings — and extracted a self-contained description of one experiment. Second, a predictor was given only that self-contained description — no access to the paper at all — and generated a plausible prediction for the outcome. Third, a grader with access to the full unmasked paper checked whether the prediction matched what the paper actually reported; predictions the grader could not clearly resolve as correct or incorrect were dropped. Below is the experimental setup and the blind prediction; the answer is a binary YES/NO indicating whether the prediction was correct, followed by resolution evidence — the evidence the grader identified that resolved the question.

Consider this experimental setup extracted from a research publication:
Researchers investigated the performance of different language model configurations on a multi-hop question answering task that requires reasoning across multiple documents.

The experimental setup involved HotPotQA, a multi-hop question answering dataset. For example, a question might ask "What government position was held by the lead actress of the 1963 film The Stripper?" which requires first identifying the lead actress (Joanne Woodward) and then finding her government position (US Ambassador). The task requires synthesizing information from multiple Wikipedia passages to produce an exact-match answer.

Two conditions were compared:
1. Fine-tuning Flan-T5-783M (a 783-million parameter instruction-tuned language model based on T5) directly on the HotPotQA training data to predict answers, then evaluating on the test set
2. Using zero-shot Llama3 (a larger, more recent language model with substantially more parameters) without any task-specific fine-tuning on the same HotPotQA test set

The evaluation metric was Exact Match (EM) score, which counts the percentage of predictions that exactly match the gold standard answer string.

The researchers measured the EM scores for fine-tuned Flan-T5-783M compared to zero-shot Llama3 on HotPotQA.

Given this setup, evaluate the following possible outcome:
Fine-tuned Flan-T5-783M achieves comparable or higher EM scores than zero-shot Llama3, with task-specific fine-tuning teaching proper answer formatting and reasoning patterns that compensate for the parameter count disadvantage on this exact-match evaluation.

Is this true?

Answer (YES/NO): NO